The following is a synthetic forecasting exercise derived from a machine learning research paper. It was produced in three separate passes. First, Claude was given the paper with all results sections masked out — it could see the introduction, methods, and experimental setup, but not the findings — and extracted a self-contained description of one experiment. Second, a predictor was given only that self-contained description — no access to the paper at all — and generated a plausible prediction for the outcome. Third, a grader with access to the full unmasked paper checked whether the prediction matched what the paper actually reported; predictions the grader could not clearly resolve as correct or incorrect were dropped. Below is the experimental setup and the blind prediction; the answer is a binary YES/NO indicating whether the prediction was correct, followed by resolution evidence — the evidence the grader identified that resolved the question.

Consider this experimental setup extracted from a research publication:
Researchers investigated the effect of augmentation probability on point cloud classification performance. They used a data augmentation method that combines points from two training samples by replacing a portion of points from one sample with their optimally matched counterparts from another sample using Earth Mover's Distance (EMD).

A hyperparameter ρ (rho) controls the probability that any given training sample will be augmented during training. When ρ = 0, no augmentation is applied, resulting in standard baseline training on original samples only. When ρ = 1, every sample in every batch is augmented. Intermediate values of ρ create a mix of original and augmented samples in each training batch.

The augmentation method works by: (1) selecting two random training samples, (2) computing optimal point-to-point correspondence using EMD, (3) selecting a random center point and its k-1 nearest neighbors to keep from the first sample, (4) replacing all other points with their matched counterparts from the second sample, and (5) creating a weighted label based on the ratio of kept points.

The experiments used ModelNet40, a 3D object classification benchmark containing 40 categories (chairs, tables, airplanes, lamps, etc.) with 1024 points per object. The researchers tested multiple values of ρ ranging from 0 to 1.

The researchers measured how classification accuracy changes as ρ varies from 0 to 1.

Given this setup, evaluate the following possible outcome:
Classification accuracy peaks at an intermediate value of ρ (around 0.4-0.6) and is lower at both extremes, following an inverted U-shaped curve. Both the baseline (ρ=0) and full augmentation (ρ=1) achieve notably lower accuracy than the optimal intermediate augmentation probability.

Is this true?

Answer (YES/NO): NO